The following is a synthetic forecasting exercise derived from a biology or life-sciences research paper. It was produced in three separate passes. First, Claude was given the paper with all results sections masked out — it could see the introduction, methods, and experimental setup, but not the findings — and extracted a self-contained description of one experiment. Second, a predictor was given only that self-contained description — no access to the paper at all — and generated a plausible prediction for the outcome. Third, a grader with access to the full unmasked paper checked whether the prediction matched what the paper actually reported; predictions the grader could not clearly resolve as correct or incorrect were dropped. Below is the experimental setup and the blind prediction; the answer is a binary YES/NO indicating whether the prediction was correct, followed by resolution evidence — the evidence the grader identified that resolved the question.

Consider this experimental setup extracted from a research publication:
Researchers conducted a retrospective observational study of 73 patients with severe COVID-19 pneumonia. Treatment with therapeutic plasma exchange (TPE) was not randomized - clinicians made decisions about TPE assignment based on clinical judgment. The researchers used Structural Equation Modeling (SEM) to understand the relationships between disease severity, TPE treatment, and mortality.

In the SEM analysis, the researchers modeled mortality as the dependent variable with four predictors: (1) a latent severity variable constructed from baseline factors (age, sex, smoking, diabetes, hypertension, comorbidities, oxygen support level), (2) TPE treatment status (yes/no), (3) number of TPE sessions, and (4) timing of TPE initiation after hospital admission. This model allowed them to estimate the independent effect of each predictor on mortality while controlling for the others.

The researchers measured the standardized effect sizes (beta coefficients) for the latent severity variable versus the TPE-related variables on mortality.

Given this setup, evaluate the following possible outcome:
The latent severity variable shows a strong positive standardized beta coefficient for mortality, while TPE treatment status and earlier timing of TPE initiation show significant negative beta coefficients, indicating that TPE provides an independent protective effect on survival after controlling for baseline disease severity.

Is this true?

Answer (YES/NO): NO